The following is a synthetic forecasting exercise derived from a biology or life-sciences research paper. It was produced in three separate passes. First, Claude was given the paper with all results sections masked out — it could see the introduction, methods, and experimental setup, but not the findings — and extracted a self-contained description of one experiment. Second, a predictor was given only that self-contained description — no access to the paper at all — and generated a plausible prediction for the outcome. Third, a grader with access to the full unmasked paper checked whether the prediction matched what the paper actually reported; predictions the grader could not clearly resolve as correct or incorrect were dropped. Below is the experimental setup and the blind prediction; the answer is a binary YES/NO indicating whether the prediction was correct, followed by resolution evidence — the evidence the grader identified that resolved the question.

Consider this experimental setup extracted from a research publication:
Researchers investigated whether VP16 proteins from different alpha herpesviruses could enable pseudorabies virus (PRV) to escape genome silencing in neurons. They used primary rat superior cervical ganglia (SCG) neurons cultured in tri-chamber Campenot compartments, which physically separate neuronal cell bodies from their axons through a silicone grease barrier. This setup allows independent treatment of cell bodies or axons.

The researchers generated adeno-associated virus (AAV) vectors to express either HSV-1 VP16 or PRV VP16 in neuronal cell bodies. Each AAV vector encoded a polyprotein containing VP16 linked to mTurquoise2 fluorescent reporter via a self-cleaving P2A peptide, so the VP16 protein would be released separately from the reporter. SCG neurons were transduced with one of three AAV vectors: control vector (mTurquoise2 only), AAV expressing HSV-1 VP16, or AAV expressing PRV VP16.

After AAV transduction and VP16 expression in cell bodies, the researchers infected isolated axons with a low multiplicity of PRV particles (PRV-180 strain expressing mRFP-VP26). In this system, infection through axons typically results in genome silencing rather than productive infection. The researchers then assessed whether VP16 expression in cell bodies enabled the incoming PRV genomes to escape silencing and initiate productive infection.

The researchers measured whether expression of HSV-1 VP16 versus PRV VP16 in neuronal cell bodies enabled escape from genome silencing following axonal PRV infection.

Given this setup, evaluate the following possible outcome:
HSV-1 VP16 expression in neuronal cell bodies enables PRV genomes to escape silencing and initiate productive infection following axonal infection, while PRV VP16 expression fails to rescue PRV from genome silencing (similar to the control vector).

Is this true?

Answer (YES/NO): YES